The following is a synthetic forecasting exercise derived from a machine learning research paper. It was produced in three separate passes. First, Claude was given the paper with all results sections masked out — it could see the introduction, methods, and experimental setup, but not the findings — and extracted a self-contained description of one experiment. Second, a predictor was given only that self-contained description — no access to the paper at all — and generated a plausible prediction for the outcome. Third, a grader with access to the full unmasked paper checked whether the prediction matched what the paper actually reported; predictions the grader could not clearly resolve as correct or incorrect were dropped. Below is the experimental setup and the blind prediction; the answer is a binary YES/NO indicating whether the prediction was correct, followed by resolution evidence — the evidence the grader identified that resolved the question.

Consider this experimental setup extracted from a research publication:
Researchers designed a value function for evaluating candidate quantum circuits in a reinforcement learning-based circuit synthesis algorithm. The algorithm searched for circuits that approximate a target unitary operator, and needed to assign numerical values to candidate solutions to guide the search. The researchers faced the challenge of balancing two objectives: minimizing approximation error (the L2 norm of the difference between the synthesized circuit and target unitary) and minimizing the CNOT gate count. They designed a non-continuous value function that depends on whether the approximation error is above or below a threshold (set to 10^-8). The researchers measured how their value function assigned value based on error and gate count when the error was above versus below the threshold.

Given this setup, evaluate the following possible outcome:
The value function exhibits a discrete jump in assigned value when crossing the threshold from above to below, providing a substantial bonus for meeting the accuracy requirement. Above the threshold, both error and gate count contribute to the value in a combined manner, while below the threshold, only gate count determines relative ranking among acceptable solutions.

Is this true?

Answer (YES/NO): NO